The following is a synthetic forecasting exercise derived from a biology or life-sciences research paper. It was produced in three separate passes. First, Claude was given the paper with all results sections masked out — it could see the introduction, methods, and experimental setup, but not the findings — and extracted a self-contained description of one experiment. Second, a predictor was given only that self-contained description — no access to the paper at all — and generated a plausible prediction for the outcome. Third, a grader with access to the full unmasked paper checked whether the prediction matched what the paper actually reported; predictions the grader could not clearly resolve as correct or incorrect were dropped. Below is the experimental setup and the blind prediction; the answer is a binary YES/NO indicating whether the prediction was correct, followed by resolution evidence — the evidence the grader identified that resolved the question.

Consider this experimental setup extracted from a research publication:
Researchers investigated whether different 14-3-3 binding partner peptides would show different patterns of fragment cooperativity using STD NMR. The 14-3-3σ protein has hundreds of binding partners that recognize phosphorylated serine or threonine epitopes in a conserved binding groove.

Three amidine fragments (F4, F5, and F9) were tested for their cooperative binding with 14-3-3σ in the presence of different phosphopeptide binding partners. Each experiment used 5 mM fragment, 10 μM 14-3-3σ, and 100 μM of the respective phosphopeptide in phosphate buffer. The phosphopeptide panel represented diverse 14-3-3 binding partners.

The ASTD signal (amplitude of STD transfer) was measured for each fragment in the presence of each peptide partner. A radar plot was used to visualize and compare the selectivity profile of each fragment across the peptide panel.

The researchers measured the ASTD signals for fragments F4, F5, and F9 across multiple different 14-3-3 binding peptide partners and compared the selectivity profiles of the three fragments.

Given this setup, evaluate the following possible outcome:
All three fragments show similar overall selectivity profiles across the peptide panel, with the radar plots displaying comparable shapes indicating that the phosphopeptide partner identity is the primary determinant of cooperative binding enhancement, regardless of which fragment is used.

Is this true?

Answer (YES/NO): NO